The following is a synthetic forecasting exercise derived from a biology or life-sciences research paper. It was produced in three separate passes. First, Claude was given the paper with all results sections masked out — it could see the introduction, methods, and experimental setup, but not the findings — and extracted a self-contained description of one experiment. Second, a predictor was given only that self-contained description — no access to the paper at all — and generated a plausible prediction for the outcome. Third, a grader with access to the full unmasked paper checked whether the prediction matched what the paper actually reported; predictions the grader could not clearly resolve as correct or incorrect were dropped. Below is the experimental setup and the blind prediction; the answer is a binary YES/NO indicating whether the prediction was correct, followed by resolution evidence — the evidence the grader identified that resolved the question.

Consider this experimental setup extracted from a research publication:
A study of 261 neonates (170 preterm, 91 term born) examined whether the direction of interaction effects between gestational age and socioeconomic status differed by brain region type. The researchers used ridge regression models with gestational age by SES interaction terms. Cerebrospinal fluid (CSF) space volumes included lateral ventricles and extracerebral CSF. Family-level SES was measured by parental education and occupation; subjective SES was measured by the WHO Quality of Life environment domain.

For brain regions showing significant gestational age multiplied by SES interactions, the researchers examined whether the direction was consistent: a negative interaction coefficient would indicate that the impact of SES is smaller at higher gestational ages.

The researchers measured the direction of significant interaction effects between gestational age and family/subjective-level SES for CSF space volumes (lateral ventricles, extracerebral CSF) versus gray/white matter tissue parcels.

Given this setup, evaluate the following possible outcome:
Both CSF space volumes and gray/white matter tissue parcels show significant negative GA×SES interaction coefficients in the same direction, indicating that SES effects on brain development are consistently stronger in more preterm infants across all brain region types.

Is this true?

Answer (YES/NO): NO